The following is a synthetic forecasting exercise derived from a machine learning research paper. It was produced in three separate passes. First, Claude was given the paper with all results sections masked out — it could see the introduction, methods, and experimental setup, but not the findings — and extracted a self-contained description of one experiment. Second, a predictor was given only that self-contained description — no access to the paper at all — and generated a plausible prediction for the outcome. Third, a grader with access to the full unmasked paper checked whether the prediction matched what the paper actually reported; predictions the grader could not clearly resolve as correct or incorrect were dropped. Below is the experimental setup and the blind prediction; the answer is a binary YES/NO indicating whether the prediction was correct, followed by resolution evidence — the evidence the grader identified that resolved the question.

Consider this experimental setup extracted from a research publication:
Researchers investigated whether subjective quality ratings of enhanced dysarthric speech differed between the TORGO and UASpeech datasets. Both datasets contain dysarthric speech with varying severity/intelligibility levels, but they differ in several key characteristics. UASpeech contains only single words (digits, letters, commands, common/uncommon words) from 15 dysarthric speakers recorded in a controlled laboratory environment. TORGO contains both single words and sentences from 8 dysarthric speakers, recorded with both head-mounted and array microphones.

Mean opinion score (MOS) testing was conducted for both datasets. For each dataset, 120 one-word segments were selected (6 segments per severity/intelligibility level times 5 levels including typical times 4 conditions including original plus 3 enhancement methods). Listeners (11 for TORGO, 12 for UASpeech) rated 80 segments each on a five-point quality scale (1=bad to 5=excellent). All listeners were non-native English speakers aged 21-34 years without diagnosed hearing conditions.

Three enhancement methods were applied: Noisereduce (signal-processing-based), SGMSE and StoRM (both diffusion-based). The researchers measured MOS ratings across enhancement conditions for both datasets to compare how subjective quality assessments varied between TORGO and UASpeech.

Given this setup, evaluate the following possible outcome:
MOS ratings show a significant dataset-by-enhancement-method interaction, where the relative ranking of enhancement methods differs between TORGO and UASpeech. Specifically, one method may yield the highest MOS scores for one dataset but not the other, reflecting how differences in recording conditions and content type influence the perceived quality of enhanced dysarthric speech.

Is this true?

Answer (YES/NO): NO